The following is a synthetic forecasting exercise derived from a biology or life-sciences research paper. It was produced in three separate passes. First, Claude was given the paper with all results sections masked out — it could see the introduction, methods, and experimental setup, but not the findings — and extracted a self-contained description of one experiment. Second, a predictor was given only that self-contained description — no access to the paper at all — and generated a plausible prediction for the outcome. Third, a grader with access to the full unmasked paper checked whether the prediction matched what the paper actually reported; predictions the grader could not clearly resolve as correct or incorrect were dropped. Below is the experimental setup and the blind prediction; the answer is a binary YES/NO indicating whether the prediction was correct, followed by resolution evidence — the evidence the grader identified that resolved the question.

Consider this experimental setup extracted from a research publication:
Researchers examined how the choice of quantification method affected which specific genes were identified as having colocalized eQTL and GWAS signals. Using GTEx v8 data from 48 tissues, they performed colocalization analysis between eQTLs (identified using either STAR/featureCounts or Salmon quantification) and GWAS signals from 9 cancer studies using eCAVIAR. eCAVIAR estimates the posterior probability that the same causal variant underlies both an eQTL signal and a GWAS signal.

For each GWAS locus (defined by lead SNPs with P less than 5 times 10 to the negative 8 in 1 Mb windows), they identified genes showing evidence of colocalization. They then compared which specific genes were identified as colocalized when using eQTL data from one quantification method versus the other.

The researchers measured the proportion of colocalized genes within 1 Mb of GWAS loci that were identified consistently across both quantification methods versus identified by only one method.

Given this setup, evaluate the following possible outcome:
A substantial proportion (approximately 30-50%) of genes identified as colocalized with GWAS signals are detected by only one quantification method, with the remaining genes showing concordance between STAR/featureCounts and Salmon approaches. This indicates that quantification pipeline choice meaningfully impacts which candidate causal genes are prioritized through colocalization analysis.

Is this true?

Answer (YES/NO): NO